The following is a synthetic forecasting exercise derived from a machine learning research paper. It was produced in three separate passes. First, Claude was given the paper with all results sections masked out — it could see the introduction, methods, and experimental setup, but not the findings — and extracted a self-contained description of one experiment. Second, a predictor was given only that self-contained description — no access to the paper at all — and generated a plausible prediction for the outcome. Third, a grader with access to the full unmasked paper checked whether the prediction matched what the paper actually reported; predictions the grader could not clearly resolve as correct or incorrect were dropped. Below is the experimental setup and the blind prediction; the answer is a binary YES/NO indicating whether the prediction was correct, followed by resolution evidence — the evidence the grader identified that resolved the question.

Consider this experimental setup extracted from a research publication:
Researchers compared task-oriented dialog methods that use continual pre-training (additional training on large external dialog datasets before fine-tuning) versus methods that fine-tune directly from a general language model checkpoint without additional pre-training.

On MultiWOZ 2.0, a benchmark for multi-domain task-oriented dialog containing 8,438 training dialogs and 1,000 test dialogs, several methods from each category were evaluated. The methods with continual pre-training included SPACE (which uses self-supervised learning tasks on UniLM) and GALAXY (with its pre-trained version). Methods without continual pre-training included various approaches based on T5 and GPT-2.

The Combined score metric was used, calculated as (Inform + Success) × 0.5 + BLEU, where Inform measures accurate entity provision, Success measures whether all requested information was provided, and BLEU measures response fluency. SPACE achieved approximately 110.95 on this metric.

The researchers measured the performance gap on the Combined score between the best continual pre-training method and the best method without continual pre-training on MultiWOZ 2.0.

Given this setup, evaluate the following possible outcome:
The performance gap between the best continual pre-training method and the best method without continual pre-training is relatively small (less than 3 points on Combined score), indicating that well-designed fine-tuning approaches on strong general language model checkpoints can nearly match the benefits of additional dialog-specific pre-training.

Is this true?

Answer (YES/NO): YES